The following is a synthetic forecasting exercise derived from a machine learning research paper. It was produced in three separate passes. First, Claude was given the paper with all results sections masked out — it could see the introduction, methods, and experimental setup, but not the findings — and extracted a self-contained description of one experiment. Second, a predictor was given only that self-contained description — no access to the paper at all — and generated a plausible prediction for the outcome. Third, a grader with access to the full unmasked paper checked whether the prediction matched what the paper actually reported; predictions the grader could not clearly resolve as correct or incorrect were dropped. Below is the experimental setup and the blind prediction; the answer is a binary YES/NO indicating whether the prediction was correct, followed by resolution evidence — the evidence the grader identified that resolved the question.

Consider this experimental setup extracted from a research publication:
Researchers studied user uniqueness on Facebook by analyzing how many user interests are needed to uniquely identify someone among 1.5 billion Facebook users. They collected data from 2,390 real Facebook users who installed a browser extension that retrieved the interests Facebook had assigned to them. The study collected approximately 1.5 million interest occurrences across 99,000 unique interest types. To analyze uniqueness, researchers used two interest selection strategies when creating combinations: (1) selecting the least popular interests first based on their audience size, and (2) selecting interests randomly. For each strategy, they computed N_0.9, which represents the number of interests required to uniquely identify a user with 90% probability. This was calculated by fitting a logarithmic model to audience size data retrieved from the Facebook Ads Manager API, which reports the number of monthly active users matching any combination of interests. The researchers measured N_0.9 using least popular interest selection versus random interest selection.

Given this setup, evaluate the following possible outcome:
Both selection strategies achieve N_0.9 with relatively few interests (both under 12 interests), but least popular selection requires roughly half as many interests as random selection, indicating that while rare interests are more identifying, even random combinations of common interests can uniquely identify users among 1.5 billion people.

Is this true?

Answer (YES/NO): NO